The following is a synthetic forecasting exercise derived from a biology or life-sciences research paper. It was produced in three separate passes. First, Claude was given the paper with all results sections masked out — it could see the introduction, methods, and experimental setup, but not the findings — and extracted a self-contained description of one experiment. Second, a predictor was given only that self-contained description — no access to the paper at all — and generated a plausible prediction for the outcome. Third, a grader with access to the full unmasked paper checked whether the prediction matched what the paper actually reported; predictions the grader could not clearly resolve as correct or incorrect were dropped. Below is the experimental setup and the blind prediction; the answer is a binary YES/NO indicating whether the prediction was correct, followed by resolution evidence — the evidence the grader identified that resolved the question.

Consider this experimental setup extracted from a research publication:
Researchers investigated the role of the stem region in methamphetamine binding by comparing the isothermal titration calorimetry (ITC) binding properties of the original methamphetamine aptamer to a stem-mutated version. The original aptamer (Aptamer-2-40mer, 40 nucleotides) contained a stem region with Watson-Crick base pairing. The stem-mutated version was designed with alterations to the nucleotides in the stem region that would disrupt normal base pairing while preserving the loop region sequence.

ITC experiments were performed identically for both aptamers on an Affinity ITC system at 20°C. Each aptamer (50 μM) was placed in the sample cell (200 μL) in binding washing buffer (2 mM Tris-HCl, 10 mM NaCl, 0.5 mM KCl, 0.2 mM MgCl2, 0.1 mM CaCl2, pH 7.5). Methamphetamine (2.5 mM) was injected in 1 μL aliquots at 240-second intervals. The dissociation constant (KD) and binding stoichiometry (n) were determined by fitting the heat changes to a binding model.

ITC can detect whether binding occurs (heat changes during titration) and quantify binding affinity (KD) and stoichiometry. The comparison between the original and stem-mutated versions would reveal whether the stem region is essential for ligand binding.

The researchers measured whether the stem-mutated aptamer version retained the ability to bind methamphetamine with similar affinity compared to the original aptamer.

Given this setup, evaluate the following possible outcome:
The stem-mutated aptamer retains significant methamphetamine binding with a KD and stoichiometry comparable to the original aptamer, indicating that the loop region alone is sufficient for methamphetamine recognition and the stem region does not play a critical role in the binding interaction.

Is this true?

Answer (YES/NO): NO